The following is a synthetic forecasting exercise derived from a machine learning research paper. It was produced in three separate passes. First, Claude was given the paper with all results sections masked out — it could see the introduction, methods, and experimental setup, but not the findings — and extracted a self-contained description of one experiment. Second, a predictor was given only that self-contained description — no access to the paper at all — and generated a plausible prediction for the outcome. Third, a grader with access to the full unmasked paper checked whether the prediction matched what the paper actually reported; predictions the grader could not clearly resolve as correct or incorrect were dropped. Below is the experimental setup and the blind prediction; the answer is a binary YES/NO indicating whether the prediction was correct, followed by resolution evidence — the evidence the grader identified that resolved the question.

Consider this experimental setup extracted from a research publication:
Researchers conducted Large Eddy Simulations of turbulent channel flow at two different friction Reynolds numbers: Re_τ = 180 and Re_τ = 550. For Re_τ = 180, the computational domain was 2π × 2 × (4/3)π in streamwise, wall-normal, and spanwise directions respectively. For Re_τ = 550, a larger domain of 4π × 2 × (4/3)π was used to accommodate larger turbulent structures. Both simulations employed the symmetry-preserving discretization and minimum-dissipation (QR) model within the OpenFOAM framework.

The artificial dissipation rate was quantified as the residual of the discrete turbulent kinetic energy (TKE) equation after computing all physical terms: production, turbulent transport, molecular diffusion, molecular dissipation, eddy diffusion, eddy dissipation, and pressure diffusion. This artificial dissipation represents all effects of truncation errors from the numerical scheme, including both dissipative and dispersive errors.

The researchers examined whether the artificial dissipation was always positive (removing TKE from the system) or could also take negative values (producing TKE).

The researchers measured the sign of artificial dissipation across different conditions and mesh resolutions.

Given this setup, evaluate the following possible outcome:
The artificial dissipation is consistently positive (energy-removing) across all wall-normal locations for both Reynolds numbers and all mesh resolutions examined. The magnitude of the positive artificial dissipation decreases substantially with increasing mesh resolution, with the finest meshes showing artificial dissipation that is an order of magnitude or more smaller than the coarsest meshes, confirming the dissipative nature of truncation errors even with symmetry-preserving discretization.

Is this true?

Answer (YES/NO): NO